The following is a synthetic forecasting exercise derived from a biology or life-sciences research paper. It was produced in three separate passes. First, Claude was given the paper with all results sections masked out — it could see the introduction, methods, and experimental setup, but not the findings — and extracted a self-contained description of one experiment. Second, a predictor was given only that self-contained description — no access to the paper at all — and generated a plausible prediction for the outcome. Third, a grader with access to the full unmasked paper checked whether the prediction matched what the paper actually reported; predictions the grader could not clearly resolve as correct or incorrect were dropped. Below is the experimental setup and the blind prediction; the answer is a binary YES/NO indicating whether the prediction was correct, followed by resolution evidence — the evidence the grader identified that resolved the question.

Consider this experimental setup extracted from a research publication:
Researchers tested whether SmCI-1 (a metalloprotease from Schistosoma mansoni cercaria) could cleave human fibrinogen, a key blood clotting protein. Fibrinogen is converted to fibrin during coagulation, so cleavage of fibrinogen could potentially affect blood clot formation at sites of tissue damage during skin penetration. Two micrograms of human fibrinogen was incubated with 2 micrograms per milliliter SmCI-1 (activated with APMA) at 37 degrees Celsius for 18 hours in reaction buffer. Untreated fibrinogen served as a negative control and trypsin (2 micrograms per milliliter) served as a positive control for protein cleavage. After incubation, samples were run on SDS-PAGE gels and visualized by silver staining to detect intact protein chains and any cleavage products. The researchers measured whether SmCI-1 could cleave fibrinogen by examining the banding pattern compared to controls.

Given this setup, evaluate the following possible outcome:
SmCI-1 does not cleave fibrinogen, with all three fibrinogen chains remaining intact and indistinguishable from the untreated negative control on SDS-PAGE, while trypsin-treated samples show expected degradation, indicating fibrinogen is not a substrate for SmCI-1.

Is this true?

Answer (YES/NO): NO